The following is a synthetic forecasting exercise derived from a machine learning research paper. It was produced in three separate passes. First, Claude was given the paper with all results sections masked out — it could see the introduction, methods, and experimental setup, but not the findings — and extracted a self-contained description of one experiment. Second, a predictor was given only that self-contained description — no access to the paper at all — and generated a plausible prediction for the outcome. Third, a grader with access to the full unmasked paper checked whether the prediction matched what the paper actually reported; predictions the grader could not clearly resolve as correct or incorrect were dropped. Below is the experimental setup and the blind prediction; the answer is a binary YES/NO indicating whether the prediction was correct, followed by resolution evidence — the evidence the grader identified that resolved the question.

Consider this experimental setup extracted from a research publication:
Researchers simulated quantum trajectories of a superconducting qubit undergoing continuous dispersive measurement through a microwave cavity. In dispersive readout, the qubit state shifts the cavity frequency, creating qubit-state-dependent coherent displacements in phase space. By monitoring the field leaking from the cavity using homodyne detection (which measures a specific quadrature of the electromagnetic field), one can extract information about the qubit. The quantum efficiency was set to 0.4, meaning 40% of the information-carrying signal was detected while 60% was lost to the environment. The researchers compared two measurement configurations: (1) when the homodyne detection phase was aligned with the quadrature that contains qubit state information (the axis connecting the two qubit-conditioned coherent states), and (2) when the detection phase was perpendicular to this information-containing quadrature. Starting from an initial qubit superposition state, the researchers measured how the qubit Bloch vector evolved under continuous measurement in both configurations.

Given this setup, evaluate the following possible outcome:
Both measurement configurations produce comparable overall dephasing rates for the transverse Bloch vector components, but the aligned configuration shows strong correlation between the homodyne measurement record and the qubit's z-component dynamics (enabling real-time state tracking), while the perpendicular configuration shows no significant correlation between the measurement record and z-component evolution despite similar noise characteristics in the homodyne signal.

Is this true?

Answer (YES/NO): YES